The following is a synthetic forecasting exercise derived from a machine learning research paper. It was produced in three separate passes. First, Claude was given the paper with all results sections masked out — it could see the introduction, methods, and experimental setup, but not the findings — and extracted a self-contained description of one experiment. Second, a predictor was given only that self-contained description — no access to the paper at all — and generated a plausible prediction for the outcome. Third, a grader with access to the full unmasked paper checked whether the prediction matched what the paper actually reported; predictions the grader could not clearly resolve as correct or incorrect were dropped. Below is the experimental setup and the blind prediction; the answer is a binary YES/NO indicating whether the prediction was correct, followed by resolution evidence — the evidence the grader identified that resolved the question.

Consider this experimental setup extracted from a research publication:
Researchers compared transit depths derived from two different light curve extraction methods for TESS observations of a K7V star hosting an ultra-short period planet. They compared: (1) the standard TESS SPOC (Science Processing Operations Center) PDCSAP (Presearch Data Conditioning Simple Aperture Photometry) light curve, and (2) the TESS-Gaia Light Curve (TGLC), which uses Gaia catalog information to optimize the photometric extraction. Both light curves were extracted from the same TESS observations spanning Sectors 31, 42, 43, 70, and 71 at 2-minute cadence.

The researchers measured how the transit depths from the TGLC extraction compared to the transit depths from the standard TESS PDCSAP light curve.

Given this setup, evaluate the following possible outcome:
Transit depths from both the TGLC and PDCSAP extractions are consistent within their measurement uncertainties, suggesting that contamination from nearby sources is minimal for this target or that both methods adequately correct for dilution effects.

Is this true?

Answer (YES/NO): YES